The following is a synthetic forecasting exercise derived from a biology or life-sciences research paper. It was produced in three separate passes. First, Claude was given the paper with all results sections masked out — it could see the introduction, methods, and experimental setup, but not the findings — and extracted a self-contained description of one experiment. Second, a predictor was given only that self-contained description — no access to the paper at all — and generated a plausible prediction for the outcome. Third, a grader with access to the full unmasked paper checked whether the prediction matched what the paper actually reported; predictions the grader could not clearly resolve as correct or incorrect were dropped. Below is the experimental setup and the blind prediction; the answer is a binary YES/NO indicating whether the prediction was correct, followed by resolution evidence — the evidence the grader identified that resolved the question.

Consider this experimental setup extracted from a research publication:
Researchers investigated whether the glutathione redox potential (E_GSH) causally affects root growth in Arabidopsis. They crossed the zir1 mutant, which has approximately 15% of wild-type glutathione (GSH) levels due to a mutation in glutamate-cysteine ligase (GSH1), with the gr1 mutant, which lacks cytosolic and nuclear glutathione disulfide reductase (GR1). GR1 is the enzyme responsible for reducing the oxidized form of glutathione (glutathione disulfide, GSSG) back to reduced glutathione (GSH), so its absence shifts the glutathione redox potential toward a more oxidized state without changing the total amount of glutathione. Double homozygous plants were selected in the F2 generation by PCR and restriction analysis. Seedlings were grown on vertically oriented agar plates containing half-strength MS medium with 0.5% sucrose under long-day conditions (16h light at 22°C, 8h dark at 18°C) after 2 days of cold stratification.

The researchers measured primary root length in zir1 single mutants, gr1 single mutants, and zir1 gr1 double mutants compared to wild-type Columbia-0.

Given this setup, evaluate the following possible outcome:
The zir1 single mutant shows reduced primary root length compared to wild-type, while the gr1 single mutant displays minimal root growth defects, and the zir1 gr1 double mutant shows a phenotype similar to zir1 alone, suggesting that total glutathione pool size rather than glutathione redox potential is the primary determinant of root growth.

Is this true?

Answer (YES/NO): YES